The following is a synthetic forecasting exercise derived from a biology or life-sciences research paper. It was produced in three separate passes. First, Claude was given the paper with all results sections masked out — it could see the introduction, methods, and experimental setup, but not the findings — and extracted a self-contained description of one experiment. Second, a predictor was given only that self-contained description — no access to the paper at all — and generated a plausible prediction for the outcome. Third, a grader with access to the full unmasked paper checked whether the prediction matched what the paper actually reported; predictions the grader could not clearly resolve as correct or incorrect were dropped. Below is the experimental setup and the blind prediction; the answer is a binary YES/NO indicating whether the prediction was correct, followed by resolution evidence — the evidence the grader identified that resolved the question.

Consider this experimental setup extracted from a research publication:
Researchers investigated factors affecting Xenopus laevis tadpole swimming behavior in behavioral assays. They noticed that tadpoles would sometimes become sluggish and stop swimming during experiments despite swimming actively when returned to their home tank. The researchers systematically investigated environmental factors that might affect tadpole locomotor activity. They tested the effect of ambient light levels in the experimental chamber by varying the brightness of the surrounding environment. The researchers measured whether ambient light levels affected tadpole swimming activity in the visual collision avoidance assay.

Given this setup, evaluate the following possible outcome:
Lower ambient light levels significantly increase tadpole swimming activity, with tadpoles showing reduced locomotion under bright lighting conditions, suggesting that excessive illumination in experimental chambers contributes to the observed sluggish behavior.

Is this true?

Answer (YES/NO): NO